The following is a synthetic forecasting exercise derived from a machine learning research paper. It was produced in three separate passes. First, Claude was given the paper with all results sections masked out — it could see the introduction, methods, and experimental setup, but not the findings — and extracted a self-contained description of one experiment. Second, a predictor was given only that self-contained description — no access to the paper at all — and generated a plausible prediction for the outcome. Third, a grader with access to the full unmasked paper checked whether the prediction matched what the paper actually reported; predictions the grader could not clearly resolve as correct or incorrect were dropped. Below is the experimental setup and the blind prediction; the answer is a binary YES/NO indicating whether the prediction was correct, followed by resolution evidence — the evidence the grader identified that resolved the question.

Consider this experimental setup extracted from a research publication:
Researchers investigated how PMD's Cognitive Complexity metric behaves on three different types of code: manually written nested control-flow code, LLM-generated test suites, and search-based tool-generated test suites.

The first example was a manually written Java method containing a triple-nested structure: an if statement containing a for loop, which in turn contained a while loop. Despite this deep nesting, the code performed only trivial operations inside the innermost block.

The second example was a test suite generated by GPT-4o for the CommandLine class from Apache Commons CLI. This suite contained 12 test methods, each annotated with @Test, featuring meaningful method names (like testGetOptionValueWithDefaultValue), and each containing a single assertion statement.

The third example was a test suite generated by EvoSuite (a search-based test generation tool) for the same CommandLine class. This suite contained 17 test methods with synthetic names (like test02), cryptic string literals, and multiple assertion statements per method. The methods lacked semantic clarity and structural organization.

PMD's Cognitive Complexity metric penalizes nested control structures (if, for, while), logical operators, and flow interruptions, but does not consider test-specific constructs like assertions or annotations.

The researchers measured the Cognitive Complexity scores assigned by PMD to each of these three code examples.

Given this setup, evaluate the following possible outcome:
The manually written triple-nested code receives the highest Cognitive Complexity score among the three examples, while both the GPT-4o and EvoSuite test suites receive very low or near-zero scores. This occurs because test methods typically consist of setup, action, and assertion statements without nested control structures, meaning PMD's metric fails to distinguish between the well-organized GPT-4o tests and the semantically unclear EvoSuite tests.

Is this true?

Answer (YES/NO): YES